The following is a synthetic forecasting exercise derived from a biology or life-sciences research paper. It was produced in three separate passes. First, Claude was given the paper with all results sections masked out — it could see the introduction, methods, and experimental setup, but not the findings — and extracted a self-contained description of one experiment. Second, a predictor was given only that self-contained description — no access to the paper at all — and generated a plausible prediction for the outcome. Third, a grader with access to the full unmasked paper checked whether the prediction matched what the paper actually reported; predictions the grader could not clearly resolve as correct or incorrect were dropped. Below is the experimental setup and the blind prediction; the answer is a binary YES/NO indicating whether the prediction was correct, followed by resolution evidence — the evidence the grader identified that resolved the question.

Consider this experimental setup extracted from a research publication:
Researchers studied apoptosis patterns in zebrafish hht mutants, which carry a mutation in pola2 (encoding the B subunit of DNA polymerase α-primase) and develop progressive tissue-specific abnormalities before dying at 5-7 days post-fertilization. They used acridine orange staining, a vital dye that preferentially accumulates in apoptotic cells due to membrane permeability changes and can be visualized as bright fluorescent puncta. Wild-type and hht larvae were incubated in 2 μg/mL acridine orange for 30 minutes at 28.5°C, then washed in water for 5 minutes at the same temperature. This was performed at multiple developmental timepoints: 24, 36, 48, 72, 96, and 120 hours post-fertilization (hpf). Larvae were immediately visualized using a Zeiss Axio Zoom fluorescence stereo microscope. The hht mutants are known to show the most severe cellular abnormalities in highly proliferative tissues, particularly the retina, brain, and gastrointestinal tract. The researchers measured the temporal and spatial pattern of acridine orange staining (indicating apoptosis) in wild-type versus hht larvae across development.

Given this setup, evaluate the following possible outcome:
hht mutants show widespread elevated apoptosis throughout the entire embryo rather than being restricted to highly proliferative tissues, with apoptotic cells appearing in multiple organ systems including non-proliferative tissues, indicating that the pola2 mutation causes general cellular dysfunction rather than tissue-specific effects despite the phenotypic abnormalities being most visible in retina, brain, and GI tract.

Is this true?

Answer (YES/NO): NO